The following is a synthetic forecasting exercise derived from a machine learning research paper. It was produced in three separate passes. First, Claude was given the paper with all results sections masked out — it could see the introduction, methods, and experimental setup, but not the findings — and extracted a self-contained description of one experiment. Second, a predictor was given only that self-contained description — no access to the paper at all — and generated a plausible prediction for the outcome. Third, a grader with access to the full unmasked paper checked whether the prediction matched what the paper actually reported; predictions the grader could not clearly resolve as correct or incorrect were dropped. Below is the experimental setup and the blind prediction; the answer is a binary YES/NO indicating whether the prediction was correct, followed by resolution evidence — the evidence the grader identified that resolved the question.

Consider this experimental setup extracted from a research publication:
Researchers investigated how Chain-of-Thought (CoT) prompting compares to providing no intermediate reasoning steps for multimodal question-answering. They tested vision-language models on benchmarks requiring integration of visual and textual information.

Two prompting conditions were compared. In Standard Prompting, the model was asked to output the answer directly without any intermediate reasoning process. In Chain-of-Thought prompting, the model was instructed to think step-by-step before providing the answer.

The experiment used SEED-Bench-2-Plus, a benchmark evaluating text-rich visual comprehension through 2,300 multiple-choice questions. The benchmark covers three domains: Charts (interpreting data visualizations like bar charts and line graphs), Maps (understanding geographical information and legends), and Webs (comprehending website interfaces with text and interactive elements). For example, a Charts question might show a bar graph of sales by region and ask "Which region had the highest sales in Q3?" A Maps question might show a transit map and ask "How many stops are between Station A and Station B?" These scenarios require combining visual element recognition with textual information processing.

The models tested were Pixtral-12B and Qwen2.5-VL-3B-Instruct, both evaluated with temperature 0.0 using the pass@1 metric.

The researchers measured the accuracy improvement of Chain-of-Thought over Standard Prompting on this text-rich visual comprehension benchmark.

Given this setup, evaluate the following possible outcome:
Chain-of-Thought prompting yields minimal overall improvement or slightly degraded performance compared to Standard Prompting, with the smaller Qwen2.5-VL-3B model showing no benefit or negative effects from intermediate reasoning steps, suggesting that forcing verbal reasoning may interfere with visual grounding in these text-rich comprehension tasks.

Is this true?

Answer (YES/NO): YES